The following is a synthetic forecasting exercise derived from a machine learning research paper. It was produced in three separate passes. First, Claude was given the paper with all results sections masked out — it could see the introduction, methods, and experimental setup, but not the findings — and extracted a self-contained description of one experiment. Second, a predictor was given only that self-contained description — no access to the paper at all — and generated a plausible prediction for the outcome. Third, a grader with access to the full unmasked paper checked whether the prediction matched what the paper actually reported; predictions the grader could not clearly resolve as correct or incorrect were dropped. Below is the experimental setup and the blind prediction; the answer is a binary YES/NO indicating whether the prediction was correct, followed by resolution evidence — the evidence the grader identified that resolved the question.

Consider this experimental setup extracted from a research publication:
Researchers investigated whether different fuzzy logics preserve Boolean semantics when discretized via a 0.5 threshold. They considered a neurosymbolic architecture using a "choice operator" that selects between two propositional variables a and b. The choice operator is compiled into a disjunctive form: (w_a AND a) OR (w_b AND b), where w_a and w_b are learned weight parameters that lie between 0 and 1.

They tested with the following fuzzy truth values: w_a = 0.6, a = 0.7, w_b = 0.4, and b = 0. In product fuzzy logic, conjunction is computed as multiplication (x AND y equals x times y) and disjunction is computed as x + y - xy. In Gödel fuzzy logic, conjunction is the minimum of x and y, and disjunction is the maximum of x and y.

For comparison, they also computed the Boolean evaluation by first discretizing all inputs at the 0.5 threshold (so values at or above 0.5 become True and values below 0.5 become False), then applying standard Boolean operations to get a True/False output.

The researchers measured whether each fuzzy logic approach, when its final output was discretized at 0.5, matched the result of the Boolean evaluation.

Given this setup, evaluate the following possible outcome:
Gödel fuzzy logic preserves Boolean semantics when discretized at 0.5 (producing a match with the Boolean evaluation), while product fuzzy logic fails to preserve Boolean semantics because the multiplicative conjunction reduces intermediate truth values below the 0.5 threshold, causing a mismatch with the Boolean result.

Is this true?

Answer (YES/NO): YES